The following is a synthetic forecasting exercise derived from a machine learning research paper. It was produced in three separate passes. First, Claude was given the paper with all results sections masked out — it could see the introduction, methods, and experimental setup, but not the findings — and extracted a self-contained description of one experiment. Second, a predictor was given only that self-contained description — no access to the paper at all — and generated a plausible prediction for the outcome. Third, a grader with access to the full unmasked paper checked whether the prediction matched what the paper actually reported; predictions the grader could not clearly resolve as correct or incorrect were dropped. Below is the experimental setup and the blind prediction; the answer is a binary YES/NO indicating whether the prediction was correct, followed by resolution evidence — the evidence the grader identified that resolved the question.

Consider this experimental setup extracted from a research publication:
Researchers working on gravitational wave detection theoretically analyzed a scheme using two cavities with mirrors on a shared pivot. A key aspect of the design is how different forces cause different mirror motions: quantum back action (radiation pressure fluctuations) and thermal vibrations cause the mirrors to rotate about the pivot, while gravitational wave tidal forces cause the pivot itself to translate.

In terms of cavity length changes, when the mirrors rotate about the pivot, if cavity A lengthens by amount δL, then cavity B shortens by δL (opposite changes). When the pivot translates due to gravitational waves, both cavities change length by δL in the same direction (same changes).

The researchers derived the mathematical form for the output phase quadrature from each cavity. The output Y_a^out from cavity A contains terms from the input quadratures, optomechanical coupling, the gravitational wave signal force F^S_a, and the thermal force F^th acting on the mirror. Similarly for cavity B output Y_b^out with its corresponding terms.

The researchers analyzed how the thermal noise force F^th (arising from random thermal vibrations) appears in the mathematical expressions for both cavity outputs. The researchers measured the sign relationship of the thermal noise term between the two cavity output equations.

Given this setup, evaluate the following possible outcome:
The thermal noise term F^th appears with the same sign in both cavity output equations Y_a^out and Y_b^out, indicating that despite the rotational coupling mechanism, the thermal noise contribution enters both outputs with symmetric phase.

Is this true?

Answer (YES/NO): NO